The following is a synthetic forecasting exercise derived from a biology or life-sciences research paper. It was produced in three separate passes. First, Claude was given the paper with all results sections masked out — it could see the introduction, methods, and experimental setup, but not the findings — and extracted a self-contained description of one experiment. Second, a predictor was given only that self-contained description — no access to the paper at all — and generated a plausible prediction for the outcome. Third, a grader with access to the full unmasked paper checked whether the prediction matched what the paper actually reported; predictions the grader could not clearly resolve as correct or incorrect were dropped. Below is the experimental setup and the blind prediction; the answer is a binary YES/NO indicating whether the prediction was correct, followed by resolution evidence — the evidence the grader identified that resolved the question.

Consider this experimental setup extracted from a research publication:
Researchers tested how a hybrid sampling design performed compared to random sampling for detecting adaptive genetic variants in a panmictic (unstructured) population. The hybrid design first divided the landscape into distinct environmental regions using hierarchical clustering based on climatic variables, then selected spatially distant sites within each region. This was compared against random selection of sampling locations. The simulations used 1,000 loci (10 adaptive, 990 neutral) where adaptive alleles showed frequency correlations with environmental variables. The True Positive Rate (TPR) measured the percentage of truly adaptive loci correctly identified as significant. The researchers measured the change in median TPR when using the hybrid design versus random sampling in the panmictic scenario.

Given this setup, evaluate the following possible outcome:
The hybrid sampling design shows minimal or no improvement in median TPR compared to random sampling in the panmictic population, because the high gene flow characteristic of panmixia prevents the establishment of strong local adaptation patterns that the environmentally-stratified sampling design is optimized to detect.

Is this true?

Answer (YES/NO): NO